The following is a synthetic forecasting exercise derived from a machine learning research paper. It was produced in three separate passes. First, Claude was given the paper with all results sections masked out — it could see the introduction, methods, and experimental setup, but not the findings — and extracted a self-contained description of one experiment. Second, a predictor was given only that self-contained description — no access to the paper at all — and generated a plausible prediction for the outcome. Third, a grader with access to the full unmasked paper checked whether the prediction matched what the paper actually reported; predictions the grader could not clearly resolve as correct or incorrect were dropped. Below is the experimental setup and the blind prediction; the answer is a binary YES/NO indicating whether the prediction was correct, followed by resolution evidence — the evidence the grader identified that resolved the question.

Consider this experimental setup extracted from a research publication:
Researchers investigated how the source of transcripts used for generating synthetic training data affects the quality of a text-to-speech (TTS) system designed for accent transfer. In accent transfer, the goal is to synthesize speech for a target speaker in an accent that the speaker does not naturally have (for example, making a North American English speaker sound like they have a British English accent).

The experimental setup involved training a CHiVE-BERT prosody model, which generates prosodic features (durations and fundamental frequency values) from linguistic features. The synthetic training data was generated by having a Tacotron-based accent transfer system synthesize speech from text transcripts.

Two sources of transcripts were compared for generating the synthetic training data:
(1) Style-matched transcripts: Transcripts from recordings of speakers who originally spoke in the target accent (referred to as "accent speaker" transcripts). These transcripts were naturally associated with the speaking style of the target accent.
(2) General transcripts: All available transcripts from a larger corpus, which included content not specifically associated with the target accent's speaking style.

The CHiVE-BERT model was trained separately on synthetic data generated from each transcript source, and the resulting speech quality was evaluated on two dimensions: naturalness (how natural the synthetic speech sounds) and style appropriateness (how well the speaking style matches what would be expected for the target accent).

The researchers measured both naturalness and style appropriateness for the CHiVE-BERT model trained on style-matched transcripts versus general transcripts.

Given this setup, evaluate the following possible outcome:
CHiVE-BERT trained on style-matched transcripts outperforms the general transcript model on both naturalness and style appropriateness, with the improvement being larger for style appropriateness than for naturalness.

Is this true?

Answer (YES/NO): NO